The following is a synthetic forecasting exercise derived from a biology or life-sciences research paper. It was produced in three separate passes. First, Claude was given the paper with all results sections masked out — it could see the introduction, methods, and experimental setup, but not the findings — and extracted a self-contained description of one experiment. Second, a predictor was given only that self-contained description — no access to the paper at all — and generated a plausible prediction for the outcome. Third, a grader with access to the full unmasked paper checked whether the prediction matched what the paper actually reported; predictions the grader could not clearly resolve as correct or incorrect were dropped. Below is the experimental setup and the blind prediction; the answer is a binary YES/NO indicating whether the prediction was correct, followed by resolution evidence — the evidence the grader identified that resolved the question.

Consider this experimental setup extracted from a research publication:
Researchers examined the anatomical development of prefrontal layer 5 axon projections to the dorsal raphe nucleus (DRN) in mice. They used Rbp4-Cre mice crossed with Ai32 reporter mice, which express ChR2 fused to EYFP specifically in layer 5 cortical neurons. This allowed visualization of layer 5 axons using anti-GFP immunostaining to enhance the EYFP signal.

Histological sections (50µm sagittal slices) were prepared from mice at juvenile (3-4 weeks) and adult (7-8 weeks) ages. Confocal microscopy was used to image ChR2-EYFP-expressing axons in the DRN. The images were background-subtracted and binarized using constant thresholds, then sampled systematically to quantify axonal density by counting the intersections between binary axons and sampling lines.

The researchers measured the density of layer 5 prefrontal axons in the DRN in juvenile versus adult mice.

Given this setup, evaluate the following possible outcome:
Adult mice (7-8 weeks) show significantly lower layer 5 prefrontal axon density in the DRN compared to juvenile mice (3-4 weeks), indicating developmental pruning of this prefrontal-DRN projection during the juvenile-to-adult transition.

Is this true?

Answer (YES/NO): NO